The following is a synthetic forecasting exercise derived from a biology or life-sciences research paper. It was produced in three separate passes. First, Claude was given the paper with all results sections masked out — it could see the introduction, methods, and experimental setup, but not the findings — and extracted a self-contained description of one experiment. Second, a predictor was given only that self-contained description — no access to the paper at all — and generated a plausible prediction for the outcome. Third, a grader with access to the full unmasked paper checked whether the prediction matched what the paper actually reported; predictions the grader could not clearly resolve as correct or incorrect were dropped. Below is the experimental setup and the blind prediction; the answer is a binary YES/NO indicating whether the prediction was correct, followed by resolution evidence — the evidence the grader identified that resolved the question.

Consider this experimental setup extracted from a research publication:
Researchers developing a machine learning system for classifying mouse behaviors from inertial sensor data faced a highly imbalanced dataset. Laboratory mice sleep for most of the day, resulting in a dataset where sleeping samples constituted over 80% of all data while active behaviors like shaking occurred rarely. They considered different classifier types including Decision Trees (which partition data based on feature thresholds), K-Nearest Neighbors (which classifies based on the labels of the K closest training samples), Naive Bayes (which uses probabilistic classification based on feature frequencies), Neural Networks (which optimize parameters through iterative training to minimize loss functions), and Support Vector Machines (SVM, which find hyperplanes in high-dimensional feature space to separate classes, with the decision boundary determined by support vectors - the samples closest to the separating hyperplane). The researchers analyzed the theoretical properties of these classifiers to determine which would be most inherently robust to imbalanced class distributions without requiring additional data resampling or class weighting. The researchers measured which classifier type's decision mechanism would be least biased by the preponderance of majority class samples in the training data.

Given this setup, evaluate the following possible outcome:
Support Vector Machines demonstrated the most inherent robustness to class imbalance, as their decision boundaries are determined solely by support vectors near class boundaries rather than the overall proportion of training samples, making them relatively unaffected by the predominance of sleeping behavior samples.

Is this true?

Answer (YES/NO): YES